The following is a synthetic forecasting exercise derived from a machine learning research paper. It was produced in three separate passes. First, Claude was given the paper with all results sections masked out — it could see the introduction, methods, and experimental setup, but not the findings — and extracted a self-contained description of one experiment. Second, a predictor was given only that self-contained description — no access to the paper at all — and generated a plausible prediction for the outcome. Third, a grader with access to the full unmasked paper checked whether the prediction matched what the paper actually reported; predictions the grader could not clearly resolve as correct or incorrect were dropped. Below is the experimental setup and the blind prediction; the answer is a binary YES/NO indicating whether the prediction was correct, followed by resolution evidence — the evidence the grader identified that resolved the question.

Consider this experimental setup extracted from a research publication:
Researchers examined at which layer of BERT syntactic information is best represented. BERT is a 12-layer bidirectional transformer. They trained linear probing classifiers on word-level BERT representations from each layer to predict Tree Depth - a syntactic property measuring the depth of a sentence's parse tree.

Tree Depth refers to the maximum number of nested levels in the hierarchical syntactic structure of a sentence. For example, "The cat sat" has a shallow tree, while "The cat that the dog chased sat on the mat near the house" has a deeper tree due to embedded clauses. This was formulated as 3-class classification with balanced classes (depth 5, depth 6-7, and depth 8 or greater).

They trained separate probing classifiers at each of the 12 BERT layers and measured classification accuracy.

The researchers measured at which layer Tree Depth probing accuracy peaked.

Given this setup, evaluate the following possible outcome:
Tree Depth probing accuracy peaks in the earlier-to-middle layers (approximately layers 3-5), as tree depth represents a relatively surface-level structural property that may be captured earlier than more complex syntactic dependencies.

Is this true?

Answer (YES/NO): NO